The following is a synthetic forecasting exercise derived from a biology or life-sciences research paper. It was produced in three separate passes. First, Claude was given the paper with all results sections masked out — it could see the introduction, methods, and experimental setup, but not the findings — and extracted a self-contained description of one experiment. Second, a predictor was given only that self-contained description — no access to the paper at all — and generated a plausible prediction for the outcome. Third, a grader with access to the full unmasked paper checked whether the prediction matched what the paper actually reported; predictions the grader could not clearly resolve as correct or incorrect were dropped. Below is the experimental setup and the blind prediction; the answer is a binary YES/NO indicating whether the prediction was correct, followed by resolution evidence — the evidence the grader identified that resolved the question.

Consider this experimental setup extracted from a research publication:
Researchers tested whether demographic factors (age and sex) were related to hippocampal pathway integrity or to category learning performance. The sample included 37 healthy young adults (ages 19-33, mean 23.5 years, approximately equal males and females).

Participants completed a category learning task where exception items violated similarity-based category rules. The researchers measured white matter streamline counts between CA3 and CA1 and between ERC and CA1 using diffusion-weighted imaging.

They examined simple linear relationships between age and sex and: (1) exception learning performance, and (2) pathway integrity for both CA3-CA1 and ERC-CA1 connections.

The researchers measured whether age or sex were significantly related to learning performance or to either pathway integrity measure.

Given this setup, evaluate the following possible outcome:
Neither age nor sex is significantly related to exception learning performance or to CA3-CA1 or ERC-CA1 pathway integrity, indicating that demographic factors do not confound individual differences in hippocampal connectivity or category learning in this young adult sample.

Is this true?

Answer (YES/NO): YES